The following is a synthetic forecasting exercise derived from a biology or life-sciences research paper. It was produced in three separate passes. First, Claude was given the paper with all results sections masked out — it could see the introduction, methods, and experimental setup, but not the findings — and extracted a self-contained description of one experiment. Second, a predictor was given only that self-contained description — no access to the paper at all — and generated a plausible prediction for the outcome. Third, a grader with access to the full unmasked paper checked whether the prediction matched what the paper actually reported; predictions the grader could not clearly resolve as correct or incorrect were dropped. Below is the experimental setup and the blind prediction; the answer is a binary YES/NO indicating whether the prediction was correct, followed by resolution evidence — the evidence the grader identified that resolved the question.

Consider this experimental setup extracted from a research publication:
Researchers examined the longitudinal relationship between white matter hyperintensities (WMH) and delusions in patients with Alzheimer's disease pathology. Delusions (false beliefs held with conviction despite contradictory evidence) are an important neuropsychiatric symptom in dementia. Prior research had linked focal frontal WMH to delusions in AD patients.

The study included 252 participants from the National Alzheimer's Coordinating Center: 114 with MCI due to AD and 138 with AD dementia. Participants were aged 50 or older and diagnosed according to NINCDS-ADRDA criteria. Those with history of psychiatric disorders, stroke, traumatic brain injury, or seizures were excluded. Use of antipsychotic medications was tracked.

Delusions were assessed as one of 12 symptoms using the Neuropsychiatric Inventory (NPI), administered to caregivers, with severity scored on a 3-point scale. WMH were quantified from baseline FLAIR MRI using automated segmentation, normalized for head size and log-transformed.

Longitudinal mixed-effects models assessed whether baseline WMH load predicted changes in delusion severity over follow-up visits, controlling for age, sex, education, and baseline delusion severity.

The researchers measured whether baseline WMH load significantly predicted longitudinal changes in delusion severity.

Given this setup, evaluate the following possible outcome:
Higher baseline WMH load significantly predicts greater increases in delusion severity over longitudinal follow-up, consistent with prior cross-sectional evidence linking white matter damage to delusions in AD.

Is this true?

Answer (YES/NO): NO